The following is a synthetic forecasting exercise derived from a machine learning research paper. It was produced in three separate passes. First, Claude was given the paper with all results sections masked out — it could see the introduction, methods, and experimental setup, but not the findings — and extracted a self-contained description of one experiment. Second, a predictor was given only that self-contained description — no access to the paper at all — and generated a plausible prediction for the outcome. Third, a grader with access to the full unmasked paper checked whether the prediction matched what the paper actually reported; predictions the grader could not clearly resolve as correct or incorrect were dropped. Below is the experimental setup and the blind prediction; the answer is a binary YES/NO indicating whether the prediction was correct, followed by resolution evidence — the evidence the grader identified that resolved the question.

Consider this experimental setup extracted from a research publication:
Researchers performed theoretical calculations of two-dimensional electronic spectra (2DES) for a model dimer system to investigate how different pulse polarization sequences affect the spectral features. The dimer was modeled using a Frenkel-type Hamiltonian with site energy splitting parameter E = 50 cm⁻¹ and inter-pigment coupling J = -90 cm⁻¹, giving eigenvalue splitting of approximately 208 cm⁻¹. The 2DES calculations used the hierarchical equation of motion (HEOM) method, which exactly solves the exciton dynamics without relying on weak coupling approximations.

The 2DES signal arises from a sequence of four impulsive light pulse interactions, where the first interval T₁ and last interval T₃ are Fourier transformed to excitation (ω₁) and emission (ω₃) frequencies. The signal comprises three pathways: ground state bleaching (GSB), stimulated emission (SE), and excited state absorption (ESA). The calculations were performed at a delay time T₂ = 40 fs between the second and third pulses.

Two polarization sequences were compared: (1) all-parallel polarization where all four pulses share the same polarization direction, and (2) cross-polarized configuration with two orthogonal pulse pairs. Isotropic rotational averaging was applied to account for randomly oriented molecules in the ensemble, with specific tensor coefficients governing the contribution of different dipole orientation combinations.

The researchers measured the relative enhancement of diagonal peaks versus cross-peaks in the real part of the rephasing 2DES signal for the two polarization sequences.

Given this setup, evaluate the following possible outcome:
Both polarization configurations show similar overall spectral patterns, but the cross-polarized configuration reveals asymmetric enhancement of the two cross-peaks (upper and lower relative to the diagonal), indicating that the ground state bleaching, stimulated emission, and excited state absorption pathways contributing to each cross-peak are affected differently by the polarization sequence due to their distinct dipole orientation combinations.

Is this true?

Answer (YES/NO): NO